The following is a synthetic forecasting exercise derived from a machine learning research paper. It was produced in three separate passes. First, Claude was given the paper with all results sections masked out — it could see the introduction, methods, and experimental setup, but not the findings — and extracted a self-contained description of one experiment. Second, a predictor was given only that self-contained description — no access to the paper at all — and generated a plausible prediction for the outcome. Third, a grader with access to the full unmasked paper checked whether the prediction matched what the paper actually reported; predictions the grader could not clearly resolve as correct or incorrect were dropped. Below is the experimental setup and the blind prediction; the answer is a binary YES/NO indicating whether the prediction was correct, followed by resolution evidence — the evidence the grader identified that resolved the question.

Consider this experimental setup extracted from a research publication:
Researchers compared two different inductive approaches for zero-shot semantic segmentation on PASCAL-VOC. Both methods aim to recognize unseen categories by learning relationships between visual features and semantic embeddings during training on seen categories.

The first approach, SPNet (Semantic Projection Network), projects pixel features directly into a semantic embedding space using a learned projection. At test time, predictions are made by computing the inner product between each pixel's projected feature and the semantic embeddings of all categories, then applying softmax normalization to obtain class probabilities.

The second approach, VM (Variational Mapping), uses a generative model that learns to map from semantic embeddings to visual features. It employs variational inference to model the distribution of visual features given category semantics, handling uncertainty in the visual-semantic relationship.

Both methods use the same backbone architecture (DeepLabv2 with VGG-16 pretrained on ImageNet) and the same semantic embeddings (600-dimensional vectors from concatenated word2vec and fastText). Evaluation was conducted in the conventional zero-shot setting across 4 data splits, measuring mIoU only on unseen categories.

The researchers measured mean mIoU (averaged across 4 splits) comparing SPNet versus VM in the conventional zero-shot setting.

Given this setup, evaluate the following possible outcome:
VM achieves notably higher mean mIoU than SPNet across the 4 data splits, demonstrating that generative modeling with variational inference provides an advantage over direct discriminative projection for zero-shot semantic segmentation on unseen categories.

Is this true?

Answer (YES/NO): NO